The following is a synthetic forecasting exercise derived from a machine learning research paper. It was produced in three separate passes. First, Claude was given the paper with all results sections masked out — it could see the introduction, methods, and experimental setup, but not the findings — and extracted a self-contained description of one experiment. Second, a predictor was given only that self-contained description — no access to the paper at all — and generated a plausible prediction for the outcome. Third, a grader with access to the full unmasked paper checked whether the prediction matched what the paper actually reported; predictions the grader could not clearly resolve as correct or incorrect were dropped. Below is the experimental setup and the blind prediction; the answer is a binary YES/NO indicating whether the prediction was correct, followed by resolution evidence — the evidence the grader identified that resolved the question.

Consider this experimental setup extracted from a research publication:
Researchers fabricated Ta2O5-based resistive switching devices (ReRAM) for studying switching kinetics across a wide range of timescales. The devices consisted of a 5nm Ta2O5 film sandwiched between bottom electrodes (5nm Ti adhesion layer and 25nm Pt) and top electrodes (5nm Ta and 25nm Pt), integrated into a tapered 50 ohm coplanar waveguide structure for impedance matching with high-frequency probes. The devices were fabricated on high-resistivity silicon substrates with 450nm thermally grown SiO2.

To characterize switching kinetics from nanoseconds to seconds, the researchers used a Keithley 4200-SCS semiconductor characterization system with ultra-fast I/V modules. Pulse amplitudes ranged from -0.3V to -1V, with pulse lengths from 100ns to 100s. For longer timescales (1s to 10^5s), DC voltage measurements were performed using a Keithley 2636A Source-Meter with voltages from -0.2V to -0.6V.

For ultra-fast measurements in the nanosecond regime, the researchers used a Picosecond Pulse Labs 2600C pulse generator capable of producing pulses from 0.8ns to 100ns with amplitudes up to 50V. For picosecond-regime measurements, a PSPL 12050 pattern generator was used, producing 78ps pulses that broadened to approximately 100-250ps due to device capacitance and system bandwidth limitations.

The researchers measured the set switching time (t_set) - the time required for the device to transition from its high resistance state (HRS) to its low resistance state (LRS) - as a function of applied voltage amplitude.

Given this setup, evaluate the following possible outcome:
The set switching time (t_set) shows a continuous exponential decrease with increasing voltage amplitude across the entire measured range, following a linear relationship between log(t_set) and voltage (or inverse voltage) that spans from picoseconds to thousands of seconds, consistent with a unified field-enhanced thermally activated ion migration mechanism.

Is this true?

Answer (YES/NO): NO